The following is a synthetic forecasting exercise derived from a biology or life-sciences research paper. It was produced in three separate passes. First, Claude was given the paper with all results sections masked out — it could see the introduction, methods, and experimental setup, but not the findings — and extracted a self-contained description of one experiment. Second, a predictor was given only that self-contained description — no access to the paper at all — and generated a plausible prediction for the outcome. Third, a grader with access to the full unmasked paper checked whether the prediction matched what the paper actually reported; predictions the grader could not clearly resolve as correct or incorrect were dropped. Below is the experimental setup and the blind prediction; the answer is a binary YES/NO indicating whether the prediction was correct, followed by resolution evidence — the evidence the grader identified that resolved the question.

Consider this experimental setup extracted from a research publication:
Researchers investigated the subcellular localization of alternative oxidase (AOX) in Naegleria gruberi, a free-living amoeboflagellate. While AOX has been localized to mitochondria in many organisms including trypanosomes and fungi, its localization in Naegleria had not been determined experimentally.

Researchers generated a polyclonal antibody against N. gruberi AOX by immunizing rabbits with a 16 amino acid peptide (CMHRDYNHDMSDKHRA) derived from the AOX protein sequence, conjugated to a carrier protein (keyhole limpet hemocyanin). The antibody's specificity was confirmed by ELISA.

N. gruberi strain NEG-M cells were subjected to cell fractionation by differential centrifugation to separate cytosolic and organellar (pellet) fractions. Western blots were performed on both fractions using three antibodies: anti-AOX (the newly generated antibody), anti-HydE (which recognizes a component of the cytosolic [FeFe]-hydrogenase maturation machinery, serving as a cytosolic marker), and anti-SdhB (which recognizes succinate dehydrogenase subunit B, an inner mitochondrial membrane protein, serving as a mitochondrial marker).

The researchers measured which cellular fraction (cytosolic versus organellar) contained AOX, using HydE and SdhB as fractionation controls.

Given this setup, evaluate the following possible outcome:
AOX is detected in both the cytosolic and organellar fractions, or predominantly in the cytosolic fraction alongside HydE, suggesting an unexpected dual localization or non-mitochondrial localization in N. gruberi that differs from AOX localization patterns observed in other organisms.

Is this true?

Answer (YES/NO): NO